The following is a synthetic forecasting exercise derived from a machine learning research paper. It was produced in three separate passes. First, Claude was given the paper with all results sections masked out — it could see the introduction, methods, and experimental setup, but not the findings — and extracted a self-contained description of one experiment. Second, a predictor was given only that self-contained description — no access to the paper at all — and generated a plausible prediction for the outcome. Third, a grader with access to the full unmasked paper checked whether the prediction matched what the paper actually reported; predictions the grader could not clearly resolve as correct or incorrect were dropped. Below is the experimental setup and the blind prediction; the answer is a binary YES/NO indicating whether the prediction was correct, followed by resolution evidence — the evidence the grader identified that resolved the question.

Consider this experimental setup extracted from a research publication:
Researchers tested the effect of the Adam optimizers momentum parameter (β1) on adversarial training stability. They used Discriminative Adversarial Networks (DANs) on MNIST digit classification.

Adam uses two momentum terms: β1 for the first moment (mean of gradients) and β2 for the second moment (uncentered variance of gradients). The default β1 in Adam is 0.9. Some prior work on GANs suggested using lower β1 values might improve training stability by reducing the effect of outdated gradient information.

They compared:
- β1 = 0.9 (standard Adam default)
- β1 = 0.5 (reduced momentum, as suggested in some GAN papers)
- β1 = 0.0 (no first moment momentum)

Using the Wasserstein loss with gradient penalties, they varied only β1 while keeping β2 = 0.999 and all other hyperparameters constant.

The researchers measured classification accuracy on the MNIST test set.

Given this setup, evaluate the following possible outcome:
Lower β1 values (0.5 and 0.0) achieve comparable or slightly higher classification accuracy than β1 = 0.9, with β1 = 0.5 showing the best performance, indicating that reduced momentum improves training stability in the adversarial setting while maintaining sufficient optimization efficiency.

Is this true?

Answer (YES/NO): NO